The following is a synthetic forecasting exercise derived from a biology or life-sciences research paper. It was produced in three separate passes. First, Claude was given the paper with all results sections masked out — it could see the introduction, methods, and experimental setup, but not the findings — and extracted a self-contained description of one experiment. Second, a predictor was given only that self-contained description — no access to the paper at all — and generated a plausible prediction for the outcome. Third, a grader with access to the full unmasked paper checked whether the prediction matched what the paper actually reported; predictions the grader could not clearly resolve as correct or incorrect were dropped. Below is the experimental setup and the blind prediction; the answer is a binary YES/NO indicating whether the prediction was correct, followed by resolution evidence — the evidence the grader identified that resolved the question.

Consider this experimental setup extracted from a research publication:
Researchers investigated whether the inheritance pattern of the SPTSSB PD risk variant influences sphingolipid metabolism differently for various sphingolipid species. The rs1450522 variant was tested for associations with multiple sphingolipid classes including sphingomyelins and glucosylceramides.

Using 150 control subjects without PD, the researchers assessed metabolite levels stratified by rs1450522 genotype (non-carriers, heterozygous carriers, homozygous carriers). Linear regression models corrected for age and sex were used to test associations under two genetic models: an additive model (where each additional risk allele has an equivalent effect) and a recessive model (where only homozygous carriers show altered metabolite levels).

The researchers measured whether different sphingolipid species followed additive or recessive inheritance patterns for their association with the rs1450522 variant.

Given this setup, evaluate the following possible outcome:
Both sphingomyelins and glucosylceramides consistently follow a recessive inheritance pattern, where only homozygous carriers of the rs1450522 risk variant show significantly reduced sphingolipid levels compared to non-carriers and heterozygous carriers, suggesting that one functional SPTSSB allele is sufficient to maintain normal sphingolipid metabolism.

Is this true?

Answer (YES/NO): NO